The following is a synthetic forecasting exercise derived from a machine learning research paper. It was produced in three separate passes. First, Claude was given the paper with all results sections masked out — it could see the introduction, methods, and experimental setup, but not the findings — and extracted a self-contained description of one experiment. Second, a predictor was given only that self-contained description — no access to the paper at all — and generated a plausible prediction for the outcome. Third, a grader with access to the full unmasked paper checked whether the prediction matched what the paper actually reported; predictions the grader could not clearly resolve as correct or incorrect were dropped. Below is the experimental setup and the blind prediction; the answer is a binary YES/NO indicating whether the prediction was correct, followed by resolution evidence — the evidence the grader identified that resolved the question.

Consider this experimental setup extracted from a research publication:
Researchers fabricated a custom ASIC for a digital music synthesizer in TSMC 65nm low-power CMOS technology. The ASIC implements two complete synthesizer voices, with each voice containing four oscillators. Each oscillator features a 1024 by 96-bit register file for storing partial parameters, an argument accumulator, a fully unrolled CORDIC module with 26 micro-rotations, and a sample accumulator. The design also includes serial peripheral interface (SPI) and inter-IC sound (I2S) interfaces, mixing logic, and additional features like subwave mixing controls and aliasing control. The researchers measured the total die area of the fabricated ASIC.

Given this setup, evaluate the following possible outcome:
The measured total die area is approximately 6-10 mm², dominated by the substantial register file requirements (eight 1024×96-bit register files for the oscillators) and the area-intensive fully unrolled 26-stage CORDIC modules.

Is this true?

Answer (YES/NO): NO